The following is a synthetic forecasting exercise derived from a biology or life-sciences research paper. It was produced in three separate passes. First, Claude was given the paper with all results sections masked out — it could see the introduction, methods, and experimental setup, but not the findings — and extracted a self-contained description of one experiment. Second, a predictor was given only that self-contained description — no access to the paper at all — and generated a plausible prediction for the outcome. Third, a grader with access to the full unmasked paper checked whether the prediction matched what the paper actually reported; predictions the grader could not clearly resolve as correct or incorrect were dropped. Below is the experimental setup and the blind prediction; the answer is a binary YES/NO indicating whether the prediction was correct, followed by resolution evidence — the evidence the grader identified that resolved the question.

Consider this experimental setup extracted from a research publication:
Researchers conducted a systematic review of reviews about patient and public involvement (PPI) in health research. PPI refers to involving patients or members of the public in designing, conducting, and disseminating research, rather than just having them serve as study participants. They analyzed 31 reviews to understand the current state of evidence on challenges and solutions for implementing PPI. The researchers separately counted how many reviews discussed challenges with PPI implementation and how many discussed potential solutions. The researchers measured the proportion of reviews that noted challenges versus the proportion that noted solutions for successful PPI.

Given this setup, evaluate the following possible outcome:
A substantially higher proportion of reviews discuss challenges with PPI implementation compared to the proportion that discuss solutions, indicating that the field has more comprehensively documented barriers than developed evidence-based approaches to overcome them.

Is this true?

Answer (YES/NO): NO